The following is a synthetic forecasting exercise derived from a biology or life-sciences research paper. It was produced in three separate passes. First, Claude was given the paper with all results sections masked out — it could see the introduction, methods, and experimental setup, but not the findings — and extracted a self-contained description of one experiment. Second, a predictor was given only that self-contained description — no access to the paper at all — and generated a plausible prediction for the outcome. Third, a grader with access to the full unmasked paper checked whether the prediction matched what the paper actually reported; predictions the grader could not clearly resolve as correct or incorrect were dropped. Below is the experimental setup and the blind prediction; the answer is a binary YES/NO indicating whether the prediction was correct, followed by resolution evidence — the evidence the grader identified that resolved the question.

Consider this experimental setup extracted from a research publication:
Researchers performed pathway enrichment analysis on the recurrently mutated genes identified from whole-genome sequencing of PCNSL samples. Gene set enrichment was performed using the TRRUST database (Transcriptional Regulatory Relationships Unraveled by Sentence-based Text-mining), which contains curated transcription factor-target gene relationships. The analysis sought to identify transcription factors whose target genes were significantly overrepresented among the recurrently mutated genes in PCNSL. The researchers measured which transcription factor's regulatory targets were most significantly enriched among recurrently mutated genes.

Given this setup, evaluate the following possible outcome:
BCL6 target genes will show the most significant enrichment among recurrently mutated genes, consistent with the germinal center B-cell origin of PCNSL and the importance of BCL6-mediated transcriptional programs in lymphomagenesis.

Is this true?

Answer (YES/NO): NO